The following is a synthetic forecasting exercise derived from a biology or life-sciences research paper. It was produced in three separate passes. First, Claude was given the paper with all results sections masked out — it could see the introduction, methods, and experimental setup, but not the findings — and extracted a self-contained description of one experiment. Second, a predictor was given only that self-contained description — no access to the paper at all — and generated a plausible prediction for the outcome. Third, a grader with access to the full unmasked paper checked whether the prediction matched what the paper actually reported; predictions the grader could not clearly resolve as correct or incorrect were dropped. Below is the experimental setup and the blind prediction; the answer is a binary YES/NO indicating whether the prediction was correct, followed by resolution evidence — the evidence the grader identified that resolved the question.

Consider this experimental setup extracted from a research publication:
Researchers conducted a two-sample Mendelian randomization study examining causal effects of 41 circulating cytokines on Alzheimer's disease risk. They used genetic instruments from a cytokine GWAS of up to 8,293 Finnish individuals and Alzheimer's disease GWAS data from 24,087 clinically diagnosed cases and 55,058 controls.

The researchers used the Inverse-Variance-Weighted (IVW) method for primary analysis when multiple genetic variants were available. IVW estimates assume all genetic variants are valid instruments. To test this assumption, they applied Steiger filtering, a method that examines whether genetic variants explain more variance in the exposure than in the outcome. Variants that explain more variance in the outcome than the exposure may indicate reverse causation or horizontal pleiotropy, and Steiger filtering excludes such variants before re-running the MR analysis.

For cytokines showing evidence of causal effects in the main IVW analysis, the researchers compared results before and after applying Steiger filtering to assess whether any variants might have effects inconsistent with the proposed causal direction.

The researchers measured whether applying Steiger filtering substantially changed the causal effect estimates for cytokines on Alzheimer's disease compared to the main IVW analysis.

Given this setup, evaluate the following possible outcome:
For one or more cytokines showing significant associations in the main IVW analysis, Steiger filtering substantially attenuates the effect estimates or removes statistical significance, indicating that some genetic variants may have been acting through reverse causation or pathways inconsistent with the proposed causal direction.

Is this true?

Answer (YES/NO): NO